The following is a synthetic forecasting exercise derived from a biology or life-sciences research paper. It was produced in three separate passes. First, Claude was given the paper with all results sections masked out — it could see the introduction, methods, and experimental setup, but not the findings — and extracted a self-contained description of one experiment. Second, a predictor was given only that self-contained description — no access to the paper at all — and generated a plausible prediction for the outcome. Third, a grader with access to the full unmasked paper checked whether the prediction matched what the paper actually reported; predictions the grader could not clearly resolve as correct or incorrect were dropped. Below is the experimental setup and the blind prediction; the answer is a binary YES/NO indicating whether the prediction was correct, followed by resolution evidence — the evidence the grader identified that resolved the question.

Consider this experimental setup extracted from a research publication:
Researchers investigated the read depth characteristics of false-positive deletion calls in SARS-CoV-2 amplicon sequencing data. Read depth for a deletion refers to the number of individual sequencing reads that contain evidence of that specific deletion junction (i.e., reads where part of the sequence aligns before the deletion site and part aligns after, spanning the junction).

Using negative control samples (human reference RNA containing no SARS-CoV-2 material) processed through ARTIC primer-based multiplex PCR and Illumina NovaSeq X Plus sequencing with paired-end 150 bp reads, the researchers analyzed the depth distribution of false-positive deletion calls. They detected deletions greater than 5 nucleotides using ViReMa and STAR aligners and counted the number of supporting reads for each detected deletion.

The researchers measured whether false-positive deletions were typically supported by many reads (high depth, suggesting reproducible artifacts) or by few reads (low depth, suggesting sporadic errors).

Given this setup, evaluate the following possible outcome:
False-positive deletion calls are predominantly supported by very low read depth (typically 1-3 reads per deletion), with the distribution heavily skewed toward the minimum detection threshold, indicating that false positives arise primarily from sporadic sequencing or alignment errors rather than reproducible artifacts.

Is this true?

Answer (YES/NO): YES